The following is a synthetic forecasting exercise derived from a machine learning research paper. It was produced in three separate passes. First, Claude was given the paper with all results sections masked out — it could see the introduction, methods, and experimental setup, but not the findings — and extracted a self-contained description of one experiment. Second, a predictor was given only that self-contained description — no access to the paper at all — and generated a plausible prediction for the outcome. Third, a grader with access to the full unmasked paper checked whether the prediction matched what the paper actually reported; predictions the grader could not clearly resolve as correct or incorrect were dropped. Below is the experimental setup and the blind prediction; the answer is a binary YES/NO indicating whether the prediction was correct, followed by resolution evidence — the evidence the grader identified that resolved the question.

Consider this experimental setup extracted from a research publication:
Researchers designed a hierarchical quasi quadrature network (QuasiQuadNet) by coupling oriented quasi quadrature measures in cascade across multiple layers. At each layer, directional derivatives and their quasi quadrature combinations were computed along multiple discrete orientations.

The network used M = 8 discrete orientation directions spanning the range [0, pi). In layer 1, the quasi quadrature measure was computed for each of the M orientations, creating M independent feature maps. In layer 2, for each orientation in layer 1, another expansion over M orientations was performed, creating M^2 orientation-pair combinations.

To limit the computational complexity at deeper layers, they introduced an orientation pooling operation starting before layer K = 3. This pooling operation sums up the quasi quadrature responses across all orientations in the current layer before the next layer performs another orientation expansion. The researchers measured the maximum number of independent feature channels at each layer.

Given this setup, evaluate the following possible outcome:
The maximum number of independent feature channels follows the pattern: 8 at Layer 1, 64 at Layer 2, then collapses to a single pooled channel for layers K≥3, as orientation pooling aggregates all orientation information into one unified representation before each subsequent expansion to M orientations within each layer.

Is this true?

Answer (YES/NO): NO